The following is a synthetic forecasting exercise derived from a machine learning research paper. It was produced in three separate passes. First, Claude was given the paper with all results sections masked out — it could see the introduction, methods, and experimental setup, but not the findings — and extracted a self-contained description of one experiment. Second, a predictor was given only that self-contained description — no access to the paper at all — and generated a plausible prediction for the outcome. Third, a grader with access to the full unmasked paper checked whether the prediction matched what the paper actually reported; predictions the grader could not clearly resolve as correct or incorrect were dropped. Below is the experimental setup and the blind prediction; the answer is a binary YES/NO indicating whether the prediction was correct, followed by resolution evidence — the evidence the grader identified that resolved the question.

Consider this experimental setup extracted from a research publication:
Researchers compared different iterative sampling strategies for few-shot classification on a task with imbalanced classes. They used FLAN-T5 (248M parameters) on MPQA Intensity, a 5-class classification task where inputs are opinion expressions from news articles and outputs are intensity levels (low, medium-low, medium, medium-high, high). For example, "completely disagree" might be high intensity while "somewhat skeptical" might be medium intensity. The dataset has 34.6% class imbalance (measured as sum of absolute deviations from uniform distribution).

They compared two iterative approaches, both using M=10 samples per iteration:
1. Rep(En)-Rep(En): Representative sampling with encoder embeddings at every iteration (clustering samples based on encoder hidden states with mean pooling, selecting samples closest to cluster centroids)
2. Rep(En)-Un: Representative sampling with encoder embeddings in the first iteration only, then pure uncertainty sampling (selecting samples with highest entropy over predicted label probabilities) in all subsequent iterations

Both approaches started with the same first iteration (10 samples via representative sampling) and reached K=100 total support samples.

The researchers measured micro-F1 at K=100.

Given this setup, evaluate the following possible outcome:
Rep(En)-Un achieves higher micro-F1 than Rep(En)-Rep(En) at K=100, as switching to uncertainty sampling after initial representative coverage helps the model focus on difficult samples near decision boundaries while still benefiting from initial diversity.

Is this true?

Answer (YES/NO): YES